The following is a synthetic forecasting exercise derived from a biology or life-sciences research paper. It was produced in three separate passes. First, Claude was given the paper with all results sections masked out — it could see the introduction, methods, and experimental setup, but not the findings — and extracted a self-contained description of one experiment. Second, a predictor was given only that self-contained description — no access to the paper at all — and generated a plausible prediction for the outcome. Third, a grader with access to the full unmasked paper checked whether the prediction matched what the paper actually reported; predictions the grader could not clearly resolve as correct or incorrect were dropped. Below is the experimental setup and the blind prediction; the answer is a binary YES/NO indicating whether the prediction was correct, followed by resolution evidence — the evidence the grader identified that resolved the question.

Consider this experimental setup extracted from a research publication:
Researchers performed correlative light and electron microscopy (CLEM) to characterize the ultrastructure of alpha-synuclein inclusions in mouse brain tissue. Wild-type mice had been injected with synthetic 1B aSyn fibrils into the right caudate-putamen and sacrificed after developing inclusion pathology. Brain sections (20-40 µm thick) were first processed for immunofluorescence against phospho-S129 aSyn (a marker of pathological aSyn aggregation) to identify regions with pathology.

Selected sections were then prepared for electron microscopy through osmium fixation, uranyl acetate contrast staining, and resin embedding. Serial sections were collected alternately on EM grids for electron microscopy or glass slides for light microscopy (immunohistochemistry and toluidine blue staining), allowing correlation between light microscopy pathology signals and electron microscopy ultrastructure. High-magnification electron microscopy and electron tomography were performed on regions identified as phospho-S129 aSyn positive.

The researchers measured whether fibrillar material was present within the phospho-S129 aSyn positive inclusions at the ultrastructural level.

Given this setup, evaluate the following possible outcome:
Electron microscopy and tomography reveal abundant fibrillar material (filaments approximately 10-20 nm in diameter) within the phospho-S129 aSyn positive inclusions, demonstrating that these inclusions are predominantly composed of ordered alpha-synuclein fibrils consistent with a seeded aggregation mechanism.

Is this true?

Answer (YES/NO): NO